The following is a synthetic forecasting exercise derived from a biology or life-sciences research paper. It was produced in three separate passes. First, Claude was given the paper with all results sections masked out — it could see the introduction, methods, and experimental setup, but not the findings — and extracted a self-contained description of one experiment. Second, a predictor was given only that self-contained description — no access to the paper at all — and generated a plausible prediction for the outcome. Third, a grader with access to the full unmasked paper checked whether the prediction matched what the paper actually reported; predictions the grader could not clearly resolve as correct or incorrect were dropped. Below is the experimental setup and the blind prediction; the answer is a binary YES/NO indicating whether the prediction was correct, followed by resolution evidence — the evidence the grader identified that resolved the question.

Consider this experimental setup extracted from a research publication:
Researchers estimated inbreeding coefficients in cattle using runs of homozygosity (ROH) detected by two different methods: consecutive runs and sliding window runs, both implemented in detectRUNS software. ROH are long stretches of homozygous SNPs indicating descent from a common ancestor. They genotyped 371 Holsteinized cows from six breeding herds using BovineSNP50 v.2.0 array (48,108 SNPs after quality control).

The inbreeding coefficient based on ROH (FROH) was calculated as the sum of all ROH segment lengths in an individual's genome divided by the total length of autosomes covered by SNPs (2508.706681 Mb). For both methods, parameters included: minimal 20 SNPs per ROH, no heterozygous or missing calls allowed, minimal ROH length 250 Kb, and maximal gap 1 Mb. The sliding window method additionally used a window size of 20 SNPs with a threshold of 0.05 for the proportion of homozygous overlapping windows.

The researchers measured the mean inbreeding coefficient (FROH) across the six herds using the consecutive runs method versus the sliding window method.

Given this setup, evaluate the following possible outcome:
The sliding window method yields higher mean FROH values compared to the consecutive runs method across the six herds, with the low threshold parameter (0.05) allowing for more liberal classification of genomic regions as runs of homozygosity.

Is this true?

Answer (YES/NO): NO